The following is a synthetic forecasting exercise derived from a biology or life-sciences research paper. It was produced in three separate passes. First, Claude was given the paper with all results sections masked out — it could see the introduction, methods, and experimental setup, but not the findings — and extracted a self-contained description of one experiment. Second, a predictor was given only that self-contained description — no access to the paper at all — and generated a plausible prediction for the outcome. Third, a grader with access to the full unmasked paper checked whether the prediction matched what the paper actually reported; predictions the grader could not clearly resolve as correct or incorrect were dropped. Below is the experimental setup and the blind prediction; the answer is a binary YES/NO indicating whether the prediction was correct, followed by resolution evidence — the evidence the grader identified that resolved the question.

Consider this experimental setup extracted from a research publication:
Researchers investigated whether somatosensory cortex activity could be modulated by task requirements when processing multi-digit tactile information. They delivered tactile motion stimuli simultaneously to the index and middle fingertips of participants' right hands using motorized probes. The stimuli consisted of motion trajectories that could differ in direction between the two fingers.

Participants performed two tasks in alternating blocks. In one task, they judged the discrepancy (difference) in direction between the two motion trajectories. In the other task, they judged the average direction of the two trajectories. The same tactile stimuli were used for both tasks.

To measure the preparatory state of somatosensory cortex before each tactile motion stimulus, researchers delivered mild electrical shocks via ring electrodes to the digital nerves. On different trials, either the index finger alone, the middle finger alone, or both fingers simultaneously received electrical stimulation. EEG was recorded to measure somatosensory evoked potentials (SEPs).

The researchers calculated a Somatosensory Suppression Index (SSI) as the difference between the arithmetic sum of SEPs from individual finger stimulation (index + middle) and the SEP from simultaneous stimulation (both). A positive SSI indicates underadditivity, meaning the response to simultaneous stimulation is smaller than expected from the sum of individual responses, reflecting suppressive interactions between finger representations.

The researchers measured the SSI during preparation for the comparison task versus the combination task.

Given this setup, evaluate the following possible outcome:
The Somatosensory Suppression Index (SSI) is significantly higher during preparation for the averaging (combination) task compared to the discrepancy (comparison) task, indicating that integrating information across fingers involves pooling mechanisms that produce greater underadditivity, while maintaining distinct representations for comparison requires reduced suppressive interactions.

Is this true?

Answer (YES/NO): NO